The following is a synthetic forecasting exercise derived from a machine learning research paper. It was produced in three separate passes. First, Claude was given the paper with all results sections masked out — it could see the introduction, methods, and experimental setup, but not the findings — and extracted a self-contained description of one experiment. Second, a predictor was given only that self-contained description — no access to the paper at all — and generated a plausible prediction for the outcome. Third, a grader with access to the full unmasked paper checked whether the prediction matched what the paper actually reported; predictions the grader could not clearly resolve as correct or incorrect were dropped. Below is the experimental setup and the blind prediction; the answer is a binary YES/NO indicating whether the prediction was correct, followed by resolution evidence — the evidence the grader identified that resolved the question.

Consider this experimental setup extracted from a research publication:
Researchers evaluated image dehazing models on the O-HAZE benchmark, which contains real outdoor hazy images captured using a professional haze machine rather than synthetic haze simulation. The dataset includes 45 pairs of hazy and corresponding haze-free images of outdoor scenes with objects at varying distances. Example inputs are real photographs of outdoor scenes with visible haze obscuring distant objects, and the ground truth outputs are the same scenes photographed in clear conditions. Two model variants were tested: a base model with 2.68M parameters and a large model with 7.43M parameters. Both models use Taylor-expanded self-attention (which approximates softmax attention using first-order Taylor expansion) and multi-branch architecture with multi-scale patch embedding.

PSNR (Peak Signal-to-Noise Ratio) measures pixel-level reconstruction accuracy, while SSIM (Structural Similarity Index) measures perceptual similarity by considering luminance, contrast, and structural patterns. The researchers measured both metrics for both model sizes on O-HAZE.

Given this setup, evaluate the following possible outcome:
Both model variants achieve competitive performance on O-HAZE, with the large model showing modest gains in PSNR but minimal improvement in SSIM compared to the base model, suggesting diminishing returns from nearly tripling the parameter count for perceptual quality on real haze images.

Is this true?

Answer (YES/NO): NO